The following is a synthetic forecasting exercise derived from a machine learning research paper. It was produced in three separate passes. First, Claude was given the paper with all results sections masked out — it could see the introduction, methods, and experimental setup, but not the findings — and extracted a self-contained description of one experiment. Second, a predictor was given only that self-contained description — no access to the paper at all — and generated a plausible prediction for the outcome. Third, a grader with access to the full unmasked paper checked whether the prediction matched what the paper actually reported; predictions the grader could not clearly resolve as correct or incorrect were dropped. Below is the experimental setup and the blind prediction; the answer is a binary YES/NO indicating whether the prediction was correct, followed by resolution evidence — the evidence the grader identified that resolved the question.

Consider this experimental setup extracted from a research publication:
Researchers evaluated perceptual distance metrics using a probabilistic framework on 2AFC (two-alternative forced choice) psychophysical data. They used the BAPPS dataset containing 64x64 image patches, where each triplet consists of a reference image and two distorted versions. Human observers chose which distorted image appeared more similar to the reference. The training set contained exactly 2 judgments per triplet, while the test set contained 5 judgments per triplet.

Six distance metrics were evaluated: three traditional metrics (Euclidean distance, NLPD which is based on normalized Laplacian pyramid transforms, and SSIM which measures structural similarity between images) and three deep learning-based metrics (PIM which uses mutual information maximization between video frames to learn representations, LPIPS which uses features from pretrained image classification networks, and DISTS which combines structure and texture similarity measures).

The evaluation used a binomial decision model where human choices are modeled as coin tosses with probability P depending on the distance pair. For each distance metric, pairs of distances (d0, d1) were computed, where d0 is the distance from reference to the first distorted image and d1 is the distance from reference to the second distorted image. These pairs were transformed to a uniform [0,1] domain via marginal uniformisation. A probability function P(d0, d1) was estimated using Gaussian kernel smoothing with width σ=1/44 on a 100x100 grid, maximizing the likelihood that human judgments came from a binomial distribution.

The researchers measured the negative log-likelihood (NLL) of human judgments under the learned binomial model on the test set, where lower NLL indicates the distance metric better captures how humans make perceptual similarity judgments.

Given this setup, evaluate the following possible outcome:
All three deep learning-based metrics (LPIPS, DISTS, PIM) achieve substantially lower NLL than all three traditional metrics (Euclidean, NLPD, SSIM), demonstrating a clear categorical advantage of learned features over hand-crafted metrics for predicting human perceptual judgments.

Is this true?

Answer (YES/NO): YES